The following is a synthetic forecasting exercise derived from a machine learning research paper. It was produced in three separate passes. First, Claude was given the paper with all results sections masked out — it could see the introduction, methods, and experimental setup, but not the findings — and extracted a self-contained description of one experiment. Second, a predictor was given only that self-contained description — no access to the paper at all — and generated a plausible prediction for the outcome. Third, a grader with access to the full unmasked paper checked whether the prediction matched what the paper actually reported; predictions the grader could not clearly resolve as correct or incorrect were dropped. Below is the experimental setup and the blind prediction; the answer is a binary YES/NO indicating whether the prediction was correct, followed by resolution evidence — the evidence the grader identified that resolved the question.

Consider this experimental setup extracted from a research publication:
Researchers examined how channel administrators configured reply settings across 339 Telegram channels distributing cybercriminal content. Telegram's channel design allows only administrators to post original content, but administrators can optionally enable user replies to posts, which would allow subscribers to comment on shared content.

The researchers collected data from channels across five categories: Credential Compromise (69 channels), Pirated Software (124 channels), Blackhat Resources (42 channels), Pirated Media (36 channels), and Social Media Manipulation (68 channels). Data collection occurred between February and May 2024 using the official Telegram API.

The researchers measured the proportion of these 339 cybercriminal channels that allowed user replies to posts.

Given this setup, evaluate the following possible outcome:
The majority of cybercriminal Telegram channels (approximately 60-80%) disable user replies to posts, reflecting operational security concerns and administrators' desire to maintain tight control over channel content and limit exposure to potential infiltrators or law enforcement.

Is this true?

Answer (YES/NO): NO